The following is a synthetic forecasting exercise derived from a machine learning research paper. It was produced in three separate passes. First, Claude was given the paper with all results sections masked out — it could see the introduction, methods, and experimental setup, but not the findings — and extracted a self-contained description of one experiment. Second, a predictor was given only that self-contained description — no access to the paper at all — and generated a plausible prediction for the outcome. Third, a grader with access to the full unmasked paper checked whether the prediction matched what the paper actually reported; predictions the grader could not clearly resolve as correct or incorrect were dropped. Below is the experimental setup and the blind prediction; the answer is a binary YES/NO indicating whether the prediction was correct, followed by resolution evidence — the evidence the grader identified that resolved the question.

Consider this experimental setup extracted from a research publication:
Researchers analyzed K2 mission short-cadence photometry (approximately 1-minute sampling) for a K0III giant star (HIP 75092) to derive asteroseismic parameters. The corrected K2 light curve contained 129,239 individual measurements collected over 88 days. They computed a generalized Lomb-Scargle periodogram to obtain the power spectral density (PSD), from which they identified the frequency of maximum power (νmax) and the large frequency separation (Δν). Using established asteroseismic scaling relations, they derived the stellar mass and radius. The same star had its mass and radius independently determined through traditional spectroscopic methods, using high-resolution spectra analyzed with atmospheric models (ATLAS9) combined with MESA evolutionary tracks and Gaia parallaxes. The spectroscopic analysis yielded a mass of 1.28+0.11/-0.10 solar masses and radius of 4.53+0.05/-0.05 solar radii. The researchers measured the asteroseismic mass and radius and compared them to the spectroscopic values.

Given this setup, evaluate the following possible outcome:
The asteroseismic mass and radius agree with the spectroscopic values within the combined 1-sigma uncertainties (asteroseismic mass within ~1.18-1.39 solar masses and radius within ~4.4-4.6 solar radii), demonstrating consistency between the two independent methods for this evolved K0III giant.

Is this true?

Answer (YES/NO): NO